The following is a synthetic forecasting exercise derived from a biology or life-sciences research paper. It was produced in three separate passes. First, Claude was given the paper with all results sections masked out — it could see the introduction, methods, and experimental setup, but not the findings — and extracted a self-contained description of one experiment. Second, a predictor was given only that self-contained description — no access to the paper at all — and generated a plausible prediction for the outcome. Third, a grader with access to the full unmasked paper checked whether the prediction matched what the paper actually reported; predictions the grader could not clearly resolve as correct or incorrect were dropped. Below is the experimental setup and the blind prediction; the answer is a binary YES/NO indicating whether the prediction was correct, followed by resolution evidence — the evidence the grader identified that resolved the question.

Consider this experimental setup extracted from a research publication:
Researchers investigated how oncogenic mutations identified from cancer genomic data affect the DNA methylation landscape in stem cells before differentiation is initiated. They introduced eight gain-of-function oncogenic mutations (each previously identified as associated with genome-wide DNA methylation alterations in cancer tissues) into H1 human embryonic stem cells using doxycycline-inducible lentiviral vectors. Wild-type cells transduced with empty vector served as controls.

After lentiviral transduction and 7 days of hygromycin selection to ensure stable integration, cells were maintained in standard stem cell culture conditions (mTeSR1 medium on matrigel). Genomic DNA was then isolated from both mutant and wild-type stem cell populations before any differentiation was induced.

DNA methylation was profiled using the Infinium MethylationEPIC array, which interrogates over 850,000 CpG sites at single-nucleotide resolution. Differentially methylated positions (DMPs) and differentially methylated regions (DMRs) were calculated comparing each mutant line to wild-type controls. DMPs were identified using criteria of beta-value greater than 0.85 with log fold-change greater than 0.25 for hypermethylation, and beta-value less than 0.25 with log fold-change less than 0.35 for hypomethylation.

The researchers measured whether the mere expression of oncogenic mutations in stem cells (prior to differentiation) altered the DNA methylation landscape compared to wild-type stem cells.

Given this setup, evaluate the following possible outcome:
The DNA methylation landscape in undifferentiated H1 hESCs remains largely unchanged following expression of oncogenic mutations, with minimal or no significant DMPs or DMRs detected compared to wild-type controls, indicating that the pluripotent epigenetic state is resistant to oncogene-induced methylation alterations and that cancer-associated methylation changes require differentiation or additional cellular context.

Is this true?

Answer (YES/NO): NO